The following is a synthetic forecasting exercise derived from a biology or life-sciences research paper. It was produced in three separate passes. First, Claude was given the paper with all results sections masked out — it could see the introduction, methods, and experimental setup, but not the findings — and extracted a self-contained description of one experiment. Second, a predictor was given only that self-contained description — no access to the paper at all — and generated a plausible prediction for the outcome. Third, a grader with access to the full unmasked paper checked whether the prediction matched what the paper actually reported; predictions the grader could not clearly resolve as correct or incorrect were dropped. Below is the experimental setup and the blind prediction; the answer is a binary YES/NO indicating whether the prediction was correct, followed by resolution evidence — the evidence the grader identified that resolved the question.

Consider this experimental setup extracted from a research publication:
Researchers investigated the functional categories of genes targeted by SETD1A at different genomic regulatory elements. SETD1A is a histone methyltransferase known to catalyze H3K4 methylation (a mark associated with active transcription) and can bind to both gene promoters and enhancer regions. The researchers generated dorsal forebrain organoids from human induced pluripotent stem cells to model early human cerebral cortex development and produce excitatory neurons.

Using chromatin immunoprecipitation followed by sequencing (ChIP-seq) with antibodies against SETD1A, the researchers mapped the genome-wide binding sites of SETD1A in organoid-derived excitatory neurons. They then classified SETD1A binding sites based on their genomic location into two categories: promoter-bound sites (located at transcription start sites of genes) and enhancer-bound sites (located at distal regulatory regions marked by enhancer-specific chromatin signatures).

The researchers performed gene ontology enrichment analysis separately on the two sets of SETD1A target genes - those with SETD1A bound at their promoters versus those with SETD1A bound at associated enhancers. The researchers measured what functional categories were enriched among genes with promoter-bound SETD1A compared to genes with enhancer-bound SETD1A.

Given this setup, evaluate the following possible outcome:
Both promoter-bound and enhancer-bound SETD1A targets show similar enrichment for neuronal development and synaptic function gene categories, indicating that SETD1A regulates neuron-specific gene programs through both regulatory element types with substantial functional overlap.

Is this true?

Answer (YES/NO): NO